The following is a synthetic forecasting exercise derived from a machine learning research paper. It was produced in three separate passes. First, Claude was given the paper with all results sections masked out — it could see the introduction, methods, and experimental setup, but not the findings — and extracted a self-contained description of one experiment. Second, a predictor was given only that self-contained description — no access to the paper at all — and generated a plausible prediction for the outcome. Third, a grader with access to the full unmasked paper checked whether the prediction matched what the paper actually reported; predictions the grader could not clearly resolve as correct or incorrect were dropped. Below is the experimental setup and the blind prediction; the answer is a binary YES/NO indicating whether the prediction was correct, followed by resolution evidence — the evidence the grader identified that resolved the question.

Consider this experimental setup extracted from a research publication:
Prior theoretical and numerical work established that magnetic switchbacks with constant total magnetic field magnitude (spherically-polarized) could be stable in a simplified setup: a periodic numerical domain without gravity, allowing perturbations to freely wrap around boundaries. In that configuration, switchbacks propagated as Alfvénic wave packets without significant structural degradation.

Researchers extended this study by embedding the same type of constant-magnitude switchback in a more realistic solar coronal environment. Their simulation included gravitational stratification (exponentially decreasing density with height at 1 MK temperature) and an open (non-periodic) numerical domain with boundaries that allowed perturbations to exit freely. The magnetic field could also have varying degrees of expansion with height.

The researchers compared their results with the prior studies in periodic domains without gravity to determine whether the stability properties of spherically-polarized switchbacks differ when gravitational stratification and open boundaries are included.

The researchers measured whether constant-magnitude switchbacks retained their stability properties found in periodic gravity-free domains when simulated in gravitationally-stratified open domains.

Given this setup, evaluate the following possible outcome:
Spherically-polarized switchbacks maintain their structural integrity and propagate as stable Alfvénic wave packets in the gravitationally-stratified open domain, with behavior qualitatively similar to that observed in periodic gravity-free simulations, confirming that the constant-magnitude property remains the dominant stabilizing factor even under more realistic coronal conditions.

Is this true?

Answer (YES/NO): NO